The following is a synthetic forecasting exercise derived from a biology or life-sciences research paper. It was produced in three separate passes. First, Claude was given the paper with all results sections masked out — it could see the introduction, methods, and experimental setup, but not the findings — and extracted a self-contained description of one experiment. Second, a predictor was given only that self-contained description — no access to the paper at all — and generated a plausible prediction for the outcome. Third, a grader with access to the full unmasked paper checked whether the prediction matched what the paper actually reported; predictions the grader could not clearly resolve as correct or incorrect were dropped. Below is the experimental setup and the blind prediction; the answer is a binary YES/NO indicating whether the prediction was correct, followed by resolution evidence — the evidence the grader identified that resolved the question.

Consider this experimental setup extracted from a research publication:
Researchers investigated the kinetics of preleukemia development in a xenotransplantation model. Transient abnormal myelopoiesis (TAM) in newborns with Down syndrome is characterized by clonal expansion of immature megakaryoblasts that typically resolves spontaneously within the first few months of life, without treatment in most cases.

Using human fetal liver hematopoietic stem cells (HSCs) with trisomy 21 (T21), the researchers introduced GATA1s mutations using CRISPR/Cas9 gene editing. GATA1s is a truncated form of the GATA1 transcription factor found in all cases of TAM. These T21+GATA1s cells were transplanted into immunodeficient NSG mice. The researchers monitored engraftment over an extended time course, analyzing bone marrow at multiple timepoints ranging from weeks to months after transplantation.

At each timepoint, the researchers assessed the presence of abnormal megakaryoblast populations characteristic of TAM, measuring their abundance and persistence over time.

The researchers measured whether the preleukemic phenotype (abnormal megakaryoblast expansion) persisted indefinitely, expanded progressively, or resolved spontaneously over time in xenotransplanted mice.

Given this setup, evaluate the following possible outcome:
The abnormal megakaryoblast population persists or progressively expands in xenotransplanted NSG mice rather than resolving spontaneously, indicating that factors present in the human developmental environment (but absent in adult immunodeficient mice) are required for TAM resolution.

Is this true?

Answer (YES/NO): YES